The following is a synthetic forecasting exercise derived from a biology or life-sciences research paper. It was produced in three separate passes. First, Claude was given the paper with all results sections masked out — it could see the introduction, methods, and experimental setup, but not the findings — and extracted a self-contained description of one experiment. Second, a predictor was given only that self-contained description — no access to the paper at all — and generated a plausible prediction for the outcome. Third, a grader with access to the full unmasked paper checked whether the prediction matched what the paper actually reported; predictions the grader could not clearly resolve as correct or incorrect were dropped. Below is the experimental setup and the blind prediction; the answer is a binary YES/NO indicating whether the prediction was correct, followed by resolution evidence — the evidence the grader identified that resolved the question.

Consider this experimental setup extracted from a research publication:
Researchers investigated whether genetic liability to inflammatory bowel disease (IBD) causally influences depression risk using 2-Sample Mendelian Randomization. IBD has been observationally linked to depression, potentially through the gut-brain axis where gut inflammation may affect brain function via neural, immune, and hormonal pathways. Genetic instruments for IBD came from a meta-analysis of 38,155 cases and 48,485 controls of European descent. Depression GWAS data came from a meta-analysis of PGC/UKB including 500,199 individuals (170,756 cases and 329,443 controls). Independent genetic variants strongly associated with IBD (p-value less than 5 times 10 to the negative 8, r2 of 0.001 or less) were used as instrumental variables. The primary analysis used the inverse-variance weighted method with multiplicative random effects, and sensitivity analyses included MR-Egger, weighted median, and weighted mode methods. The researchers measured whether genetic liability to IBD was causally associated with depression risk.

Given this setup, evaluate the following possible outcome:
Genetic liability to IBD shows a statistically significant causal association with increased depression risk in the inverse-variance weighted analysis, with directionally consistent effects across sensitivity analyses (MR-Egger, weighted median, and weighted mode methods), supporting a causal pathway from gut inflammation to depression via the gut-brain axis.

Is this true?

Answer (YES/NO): NO